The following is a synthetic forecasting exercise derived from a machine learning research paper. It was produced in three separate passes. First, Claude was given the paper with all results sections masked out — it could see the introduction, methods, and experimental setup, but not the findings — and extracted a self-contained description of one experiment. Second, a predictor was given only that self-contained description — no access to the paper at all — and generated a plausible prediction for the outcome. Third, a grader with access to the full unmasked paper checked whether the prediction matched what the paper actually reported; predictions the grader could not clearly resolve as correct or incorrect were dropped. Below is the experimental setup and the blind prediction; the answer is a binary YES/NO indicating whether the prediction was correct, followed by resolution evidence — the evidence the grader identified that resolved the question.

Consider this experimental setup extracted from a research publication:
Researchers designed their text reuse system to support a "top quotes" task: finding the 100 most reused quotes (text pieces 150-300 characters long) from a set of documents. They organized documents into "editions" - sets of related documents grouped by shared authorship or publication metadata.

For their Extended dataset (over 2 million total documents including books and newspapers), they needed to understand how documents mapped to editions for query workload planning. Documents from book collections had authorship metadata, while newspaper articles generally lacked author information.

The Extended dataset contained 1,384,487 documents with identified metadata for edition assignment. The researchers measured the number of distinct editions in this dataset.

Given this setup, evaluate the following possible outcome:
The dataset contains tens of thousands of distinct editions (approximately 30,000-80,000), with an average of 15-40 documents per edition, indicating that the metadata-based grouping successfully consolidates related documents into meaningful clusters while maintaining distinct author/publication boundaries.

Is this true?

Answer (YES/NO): NO